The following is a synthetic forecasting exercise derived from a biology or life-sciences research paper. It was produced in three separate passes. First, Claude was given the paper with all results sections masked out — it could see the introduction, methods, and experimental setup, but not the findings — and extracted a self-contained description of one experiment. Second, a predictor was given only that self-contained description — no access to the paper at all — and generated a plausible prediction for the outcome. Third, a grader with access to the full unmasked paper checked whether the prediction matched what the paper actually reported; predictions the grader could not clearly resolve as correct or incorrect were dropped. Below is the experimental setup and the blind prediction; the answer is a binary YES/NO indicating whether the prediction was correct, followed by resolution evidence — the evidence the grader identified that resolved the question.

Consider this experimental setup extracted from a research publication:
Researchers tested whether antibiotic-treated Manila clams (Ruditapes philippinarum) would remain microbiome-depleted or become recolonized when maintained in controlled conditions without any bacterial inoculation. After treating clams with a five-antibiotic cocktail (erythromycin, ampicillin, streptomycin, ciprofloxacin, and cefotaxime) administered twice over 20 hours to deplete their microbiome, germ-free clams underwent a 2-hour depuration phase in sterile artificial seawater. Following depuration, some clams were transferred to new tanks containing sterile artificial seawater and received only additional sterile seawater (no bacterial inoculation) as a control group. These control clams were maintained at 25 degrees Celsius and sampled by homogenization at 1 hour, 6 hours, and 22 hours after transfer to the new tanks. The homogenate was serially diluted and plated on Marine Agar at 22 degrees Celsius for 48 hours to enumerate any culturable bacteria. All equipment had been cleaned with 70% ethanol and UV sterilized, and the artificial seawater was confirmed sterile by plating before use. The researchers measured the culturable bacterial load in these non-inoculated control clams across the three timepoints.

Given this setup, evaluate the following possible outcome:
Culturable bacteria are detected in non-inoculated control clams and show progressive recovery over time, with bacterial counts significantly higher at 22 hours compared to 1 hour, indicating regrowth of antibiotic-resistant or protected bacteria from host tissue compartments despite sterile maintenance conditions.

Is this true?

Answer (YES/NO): YES